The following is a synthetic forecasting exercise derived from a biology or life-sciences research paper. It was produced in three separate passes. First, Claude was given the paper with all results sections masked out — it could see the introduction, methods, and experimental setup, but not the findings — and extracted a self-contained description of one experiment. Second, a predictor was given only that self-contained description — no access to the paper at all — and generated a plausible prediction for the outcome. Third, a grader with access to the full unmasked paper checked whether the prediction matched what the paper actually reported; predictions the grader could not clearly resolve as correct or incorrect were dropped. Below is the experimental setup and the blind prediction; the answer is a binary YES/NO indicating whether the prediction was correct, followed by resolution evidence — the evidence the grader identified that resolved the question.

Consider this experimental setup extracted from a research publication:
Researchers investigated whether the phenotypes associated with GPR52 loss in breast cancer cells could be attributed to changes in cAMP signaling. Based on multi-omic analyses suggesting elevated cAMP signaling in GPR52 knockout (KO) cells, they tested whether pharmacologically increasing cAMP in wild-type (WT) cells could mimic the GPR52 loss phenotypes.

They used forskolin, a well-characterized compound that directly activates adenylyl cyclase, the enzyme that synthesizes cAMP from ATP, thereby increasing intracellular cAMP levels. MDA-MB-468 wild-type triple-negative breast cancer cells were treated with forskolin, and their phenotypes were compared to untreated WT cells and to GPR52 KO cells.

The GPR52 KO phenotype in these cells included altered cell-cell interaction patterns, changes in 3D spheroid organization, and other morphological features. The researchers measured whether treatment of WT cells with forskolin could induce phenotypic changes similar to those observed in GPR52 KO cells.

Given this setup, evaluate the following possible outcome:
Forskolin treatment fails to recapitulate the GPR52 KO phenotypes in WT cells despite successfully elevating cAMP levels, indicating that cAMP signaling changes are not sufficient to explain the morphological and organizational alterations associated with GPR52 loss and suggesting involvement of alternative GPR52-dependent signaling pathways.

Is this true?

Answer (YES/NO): NO